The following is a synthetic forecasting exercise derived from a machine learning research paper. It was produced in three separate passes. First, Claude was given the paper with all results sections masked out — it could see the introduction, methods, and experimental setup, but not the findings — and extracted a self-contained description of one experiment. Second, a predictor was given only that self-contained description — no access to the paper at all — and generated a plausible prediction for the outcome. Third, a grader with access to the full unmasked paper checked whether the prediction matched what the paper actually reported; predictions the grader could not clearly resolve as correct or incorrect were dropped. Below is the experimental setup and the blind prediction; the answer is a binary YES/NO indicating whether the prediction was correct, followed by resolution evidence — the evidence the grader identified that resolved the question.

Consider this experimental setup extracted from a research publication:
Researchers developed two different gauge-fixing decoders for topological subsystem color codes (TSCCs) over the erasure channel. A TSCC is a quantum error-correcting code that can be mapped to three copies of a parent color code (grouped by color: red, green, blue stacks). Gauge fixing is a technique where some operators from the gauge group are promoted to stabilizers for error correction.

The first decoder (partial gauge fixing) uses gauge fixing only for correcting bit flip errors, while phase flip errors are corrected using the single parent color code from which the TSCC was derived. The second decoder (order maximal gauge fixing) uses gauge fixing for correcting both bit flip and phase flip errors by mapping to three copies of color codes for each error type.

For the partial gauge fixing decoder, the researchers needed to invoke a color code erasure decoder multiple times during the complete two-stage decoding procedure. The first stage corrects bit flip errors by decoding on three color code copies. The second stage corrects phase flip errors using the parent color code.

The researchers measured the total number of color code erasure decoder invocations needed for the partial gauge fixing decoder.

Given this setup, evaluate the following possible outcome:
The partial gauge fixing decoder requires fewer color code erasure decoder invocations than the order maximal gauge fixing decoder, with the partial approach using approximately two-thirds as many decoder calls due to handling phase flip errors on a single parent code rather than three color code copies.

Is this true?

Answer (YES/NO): YES